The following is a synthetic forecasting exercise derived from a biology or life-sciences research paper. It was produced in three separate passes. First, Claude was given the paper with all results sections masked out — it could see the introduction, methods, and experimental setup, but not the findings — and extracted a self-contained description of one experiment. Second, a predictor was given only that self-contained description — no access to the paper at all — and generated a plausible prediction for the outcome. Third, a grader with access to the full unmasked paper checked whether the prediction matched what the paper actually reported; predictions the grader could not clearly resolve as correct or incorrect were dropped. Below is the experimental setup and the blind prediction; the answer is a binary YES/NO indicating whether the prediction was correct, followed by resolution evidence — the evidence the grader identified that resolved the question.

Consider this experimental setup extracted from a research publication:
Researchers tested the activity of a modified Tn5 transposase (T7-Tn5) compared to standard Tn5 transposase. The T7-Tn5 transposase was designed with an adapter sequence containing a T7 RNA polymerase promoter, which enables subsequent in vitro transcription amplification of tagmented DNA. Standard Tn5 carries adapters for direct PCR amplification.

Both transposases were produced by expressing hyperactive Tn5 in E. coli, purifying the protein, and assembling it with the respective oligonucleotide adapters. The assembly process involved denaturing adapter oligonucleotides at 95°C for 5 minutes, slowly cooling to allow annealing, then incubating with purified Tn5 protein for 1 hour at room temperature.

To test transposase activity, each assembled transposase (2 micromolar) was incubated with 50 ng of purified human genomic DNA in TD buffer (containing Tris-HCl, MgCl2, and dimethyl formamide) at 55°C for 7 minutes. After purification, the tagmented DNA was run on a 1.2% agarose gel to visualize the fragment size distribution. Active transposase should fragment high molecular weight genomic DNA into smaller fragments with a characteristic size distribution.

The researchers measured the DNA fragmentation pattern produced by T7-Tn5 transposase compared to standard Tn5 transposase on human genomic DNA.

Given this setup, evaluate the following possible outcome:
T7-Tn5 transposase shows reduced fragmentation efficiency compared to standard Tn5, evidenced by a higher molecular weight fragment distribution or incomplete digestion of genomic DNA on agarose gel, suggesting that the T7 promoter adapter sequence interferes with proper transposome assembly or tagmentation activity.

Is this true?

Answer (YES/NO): NO